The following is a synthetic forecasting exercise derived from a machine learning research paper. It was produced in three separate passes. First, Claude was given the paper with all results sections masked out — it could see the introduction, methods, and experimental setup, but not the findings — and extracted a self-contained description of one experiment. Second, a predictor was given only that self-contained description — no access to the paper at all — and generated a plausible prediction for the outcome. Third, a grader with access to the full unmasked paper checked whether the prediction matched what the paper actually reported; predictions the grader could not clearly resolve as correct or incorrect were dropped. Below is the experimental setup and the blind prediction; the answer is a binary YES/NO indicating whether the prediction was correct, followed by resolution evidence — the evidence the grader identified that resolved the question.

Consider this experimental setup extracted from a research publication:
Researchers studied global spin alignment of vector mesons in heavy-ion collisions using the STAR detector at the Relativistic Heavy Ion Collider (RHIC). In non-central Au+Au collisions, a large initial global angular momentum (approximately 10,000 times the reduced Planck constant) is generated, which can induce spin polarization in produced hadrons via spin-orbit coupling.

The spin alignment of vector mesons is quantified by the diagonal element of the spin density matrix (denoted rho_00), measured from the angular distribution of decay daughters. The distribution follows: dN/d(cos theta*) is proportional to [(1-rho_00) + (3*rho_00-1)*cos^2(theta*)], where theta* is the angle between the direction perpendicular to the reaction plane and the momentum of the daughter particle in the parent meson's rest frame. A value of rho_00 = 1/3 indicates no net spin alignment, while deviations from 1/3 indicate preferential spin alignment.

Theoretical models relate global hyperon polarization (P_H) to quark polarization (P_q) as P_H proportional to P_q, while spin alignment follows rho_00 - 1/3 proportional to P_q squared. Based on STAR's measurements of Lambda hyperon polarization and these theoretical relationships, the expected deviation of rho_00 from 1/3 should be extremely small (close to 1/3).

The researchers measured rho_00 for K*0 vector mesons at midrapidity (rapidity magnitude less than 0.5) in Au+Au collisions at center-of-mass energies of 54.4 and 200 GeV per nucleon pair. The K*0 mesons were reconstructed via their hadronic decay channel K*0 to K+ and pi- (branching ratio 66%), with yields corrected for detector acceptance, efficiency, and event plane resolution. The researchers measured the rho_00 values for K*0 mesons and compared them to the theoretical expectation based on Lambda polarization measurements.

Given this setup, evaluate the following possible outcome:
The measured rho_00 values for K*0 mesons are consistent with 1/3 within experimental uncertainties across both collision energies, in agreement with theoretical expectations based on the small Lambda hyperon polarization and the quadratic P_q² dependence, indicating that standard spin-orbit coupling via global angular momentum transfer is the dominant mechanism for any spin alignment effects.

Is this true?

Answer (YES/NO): NO